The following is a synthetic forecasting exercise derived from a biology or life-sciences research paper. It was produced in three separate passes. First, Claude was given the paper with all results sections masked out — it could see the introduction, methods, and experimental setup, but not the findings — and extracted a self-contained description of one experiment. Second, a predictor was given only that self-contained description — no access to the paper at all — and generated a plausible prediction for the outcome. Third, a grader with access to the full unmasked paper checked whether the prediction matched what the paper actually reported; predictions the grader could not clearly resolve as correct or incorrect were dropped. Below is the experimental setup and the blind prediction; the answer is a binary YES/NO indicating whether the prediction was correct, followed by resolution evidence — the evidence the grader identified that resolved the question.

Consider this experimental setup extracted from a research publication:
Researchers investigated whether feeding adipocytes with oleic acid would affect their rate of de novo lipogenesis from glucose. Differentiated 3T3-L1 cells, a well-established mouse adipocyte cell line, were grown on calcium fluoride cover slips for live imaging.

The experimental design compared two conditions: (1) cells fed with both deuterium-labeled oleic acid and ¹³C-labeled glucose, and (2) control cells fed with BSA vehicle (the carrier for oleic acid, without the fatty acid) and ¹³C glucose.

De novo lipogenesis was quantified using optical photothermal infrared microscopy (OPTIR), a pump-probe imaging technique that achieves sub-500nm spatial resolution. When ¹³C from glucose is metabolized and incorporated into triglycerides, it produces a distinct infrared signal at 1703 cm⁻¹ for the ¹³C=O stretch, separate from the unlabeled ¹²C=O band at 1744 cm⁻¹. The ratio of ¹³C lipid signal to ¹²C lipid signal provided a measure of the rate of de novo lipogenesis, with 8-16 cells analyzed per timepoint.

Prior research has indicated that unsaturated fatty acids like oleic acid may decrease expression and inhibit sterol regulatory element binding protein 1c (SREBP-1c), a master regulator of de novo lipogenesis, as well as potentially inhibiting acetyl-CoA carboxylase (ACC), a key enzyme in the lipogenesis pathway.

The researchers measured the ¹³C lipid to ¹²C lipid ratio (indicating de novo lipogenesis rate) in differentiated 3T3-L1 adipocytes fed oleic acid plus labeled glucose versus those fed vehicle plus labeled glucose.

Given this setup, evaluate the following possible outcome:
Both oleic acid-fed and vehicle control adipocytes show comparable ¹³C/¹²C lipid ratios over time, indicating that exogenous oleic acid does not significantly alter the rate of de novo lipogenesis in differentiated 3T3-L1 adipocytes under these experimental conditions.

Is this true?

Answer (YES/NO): YES